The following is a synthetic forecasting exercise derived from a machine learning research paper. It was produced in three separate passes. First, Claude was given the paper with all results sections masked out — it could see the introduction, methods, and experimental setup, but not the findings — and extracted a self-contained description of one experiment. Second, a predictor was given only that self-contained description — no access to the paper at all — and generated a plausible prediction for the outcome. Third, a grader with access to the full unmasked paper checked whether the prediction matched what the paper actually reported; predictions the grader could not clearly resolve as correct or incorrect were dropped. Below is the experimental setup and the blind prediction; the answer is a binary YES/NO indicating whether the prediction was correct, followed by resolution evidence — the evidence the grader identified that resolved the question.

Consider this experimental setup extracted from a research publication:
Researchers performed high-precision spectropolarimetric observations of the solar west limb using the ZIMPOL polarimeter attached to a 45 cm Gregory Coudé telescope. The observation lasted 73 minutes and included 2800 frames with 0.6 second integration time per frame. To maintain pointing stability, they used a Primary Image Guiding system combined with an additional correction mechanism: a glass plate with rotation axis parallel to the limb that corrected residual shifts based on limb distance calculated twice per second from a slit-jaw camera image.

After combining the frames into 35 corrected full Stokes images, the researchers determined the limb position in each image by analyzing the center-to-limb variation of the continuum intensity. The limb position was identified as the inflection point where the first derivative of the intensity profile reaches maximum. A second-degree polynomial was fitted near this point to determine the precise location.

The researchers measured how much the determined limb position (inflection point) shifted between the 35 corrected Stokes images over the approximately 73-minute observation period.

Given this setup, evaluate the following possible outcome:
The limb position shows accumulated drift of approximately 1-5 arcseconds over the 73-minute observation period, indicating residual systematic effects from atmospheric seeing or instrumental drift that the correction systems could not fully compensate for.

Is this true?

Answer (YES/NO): NO